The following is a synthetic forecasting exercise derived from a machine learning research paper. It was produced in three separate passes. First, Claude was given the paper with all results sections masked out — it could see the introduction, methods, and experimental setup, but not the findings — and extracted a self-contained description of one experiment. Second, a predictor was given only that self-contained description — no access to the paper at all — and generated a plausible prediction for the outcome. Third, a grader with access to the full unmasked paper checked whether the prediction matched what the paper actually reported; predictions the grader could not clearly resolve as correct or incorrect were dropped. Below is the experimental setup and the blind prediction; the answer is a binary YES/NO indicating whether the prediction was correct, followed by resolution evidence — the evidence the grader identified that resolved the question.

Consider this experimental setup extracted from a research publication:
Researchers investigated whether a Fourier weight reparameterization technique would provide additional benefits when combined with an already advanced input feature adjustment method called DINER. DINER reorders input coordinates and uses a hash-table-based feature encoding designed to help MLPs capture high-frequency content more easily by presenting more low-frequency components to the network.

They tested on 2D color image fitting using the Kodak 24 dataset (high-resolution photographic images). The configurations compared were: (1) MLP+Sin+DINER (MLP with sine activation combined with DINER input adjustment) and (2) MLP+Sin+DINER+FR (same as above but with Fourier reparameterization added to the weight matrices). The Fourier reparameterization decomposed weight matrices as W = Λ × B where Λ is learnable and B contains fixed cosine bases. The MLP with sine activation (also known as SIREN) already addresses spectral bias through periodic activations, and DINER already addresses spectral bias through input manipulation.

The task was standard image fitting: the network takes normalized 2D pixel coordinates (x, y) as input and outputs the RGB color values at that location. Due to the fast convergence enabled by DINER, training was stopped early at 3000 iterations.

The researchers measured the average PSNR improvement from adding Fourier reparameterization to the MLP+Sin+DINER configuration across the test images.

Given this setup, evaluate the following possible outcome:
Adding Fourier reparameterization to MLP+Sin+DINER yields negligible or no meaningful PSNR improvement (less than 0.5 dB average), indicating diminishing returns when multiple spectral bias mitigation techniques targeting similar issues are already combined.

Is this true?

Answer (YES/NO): NO